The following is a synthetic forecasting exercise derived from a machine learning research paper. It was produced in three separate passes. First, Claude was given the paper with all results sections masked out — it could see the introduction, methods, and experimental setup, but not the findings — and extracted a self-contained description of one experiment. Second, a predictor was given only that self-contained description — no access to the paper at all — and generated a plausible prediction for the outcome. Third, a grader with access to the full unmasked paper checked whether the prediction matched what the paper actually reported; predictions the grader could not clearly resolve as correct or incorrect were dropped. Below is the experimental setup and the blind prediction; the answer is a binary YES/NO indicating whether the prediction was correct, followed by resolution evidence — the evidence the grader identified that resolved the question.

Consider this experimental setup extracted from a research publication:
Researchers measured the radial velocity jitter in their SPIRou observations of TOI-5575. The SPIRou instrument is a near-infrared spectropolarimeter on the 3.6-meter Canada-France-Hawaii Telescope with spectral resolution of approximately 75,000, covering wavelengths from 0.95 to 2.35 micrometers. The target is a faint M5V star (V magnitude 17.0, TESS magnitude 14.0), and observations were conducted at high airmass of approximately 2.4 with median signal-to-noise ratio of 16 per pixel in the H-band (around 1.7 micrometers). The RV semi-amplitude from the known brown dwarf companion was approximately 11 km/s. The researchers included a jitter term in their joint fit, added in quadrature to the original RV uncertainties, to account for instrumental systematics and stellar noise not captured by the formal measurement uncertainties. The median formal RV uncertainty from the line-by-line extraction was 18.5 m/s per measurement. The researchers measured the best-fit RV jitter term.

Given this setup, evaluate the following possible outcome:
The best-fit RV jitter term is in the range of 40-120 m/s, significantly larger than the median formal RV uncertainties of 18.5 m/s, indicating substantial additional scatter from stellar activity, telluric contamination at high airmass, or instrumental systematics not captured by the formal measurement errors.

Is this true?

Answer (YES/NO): YES